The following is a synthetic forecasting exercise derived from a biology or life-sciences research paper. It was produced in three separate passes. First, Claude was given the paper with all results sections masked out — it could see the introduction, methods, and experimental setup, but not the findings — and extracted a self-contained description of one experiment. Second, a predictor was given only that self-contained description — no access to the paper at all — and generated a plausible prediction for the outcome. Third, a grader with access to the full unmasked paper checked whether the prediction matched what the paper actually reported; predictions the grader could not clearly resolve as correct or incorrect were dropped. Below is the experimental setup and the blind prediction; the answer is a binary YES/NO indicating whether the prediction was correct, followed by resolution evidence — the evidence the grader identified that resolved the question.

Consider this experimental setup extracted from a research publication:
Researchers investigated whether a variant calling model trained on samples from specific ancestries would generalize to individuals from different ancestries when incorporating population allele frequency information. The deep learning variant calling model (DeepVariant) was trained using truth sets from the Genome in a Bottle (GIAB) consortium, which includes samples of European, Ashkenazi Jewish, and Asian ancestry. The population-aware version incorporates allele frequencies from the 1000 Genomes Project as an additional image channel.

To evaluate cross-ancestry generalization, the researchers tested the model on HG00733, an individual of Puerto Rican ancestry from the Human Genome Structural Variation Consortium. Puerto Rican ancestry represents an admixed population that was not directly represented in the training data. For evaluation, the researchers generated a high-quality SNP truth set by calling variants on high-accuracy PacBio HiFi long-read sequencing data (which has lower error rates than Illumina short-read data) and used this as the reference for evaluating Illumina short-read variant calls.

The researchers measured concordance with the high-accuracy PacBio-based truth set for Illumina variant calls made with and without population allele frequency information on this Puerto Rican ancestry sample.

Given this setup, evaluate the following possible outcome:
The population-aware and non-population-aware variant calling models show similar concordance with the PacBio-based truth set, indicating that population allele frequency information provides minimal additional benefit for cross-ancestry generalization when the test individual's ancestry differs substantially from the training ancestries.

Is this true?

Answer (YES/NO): NO